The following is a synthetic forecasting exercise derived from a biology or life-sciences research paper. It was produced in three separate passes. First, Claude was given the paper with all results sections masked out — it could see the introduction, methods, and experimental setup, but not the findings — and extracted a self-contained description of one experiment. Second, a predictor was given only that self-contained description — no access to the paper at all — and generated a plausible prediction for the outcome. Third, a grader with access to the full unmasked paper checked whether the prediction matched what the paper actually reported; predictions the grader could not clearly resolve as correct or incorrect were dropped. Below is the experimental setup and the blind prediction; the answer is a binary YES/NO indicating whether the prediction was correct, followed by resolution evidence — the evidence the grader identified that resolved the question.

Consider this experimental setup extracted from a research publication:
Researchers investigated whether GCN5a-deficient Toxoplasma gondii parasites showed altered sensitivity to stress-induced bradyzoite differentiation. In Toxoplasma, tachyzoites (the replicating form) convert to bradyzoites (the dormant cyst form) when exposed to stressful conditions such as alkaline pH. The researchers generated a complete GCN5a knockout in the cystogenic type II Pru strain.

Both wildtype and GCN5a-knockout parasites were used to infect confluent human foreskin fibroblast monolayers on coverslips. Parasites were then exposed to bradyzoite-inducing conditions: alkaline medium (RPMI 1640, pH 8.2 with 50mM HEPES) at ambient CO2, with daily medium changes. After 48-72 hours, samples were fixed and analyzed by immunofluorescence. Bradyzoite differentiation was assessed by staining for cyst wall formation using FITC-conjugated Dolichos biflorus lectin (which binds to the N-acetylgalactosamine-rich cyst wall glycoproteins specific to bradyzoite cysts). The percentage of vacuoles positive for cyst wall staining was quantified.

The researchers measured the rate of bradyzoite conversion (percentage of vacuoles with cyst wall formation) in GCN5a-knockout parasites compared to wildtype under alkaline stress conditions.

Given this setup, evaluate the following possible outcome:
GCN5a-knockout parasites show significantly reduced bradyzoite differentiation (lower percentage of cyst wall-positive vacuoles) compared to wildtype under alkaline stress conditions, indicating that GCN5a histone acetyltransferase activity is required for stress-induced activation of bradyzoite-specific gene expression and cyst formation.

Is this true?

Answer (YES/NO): NO